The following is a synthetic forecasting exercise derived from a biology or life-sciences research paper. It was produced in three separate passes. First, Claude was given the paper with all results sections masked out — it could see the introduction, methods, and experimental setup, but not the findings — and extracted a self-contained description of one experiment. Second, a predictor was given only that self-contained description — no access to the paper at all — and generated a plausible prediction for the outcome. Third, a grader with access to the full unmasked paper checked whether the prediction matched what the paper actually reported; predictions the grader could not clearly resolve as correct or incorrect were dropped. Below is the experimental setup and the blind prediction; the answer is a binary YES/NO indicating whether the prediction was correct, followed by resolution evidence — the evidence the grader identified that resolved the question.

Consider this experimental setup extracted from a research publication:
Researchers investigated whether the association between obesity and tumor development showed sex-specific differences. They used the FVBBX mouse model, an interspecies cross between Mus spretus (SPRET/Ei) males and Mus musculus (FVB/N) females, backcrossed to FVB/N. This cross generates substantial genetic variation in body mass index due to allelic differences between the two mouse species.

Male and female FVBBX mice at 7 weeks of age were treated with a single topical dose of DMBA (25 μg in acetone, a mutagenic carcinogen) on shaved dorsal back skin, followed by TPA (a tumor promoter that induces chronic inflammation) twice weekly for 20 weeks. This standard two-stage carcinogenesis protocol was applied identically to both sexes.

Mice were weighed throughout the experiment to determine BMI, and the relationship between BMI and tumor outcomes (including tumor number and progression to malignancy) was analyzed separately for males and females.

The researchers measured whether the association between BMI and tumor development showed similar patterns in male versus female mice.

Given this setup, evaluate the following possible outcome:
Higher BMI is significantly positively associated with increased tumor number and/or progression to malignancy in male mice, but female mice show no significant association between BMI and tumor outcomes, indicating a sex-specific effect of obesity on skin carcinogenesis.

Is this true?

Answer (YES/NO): YES